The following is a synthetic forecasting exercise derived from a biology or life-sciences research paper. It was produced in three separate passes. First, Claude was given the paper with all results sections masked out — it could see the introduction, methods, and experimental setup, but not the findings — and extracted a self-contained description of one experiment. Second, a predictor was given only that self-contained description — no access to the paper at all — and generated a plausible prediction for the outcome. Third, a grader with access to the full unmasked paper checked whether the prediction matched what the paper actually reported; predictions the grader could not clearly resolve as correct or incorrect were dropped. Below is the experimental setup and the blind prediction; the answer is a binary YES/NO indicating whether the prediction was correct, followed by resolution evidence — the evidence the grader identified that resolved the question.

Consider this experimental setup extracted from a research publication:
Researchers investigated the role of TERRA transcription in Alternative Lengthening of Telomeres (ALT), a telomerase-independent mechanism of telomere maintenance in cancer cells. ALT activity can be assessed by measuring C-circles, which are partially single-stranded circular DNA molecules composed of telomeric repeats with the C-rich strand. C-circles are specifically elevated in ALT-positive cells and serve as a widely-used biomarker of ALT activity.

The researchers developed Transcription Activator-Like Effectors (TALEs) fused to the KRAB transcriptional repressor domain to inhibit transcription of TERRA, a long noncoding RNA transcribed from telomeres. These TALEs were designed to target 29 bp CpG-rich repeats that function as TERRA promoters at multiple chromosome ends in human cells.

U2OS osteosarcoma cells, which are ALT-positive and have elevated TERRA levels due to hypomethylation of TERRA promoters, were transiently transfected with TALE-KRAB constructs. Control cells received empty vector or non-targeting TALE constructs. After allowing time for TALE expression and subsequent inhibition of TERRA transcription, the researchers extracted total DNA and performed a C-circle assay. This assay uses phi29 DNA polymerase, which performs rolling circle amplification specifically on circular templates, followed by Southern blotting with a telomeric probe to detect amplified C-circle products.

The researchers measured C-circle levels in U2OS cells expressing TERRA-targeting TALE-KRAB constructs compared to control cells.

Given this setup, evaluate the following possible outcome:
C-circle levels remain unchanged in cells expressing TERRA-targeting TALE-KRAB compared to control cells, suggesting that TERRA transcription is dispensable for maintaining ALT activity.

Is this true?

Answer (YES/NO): NO